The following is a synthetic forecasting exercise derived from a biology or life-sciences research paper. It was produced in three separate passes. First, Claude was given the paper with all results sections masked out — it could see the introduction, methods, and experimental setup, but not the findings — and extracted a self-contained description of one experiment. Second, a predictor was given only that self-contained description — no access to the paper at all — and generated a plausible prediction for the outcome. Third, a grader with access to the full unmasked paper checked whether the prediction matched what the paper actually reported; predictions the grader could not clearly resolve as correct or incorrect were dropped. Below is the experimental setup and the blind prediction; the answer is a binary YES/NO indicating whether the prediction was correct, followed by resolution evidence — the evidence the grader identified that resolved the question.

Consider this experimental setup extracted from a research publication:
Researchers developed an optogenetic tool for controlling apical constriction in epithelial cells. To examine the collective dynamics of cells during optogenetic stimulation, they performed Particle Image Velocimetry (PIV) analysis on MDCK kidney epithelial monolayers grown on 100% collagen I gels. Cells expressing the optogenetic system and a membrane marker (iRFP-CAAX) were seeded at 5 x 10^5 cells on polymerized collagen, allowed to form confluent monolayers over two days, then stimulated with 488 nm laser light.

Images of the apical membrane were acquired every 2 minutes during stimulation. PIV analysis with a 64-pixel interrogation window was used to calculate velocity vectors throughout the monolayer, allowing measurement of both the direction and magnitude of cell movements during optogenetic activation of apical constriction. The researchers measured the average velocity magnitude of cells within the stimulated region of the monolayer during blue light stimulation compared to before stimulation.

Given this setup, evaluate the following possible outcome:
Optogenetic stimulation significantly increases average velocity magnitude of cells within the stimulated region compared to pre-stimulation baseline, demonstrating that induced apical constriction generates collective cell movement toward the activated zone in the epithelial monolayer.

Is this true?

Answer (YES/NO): YES